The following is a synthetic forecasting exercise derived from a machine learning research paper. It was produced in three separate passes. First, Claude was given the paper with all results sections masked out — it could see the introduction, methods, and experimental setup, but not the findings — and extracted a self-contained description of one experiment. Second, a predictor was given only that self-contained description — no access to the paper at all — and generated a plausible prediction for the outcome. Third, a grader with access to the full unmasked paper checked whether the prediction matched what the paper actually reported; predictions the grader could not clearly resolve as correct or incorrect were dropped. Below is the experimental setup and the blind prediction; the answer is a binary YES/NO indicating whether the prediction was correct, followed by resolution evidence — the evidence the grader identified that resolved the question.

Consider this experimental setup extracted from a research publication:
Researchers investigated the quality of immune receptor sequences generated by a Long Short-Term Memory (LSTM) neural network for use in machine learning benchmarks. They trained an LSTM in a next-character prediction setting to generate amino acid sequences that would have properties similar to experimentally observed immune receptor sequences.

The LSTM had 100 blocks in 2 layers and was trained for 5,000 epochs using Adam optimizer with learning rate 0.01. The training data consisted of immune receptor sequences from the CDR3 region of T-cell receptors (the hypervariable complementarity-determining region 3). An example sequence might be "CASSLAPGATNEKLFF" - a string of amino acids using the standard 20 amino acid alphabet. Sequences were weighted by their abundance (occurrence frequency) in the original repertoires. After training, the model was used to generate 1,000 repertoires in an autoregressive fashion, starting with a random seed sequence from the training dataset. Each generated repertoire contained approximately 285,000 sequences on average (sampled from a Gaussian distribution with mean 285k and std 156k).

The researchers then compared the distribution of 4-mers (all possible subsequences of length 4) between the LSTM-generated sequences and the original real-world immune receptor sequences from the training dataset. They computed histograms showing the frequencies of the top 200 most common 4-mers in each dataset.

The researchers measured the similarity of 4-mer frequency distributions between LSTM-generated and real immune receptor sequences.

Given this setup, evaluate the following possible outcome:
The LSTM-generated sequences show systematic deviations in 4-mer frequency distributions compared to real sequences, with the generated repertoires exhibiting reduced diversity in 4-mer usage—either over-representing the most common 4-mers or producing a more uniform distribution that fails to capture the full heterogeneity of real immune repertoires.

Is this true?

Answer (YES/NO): NO